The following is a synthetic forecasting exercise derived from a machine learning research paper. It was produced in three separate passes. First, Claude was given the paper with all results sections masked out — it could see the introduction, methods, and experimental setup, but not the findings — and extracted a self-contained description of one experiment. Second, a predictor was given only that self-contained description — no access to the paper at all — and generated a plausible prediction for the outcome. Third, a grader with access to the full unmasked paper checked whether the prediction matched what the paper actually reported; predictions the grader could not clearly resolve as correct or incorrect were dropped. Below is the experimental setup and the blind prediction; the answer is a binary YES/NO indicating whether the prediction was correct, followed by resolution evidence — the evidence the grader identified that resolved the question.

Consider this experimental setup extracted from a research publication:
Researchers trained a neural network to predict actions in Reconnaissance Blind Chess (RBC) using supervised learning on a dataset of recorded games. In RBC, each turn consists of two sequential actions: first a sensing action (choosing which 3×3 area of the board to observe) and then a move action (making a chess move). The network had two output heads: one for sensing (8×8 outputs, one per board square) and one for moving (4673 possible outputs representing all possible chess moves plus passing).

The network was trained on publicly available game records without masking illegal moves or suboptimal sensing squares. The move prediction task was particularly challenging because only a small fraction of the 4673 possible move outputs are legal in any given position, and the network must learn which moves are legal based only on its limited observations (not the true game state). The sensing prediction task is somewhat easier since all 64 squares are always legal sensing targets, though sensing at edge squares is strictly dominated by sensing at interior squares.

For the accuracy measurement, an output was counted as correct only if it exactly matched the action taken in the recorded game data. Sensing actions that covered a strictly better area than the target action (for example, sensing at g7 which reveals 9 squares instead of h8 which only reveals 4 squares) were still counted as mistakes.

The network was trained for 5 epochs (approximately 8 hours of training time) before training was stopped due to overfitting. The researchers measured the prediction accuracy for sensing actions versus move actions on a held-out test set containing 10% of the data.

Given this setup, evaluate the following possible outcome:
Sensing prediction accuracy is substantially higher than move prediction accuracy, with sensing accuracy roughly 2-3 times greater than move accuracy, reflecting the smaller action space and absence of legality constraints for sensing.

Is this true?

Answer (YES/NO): NO